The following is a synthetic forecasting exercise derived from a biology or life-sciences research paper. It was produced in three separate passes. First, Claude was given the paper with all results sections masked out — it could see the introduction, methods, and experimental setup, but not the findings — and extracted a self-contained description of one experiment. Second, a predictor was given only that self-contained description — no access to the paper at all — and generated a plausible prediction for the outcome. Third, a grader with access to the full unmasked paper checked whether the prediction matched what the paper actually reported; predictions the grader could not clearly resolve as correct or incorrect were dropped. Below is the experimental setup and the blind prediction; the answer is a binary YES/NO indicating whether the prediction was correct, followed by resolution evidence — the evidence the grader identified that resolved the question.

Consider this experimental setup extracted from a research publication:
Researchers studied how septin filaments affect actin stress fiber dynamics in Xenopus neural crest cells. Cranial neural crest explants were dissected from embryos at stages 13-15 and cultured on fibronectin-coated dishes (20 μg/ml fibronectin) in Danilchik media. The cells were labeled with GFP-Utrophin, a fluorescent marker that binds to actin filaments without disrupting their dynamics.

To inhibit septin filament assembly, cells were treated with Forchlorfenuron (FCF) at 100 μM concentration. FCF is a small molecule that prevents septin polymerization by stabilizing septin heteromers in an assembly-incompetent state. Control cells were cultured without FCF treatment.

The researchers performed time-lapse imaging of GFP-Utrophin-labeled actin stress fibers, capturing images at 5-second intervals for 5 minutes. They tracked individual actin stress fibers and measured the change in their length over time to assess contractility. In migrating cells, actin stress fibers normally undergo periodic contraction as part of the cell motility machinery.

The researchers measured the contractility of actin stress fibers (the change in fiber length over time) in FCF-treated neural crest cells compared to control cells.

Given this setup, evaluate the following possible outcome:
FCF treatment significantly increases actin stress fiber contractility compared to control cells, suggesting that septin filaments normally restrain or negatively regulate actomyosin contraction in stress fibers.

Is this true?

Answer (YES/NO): NO